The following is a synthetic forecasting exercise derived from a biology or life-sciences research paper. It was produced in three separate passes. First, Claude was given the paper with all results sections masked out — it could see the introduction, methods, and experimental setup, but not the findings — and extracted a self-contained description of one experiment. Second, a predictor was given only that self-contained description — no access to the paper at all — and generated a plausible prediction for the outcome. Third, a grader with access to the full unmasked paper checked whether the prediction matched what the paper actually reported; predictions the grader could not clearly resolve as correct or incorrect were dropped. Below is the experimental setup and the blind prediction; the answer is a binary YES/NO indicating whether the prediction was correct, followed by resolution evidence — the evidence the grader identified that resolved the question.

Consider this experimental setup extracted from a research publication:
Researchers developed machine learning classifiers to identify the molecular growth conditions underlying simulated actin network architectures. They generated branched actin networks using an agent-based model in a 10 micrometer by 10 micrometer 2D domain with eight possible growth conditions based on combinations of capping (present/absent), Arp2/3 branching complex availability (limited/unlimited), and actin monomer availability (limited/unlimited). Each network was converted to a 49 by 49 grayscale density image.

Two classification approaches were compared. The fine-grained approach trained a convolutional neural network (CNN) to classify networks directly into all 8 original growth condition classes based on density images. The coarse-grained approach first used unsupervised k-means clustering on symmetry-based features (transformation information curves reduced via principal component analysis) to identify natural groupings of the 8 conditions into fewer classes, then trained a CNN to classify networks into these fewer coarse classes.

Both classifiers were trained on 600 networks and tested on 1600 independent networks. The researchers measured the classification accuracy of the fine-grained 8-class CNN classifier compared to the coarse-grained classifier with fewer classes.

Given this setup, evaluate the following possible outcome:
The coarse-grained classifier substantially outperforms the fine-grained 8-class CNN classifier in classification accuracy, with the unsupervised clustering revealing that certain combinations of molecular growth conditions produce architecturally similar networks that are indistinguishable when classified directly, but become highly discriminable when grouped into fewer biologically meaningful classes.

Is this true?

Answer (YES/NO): YES